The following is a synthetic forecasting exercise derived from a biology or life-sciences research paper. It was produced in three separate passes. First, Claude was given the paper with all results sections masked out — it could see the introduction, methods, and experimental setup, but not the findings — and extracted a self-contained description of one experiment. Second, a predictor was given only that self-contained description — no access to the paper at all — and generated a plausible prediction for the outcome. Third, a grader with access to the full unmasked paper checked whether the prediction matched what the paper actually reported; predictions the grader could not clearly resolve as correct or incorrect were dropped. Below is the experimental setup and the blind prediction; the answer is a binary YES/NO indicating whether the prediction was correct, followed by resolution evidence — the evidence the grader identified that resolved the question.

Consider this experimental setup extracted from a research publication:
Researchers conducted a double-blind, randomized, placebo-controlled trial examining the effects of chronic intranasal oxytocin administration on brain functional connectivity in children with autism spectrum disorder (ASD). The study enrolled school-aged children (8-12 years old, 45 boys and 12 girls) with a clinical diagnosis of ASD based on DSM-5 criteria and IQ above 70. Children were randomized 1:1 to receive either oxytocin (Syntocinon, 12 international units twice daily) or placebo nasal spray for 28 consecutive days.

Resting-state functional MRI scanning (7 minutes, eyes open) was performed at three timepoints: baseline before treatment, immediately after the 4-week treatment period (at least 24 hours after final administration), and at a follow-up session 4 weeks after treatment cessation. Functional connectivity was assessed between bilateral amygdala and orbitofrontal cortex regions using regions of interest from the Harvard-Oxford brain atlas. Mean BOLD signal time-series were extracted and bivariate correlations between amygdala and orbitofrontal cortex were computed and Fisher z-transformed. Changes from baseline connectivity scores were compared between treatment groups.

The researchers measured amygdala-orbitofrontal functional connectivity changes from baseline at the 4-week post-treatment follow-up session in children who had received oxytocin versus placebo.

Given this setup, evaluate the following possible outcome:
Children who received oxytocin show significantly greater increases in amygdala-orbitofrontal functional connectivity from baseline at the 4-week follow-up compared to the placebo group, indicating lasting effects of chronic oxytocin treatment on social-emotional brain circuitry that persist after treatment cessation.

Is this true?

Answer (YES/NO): NO